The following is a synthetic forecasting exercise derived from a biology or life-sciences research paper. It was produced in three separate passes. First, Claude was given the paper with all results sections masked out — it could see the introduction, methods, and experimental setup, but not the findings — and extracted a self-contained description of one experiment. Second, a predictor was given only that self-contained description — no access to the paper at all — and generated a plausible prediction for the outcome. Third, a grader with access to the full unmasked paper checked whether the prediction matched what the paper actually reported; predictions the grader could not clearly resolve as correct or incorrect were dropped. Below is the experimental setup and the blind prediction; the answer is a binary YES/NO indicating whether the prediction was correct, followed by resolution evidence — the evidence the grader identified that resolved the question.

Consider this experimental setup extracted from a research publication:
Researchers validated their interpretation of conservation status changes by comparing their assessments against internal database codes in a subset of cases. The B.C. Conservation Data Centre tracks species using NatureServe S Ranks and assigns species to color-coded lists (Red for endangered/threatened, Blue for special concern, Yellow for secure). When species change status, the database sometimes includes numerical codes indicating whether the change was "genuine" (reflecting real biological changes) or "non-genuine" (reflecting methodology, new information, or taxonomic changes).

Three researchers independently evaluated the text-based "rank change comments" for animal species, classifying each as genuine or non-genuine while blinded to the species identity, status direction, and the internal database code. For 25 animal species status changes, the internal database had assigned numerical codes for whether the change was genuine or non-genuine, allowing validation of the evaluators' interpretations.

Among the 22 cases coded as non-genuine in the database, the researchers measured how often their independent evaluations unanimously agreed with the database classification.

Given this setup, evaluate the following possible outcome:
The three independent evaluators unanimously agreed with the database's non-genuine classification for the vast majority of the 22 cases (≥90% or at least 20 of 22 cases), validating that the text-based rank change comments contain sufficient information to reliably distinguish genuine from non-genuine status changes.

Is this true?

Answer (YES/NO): YES